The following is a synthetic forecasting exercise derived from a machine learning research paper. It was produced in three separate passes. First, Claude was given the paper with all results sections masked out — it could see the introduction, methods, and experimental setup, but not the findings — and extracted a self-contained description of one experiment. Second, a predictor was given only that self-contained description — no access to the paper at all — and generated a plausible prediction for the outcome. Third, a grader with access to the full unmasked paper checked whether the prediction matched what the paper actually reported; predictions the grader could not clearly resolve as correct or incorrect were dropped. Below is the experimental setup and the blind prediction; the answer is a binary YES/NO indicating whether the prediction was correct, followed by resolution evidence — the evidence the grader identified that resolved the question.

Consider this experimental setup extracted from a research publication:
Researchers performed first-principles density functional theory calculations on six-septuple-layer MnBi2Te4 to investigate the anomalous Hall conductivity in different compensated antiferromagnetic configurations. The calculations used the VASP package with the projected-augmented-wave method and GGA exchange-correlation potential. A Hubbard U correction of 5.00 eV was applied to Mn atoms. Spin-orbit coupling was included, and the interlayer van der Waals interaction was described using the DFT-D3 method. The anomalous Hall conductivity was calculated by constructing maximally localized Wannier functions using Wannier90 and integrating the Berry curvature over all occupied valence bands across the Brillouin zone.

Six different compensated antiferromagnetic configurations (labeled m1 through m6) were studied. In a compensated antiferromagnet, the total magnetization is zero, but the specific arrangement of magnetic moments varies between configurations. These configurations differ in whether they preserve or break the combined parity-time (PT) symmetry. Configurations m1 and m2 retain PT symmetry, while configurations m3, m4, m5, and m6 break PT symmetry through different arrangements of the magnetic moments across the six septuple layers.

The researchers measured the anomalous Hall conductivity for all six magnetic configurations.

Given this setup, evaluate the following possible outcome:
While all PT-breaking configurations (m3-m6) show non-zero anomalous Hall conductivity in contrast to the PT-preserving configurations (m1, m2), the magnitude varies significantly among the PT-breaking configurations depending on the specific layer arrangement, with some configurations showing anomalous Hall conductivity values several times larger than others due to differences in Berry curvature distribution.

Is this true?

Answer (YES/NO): NO